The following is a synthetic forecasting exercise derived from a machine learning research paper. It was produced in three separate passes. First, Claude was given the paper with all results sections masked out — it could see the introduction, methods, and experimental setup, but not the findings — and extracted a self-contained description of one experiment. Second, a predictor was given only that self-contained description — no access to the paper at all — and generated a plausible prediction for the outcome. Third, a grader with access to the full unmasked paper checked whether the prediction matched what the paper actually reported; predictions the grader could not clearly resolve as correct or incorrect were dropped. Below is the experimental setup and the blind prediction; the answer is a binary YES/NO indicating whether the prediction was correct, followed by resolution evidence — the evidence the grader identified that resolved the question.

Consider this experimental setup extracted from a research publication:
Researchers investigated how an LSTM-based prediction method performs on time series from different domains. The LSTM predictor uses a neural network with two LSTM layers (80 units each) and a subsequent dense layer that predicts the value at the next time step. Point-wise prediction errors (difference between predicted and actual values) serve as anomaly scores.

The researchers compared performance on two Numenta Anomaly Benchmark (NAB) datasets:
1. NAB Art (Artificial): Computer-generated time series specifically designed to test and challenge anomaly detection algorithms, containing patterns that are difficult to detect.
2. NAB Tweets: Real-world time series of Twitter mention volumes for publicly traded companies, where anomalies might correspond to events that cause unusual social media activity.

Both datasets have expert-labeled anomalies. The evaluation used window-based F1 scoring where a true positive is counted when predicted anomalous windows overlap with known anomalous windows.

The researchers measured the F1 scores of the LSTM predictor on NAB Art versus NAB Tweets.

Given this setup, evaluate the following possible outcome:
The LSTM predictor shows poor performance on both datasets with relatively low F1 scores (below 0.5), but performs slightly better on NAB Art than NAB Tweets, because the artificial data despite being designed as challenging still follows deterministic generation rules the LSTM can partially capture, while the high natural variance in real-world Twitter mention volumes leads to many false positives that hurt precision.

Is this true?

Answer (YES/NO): NO